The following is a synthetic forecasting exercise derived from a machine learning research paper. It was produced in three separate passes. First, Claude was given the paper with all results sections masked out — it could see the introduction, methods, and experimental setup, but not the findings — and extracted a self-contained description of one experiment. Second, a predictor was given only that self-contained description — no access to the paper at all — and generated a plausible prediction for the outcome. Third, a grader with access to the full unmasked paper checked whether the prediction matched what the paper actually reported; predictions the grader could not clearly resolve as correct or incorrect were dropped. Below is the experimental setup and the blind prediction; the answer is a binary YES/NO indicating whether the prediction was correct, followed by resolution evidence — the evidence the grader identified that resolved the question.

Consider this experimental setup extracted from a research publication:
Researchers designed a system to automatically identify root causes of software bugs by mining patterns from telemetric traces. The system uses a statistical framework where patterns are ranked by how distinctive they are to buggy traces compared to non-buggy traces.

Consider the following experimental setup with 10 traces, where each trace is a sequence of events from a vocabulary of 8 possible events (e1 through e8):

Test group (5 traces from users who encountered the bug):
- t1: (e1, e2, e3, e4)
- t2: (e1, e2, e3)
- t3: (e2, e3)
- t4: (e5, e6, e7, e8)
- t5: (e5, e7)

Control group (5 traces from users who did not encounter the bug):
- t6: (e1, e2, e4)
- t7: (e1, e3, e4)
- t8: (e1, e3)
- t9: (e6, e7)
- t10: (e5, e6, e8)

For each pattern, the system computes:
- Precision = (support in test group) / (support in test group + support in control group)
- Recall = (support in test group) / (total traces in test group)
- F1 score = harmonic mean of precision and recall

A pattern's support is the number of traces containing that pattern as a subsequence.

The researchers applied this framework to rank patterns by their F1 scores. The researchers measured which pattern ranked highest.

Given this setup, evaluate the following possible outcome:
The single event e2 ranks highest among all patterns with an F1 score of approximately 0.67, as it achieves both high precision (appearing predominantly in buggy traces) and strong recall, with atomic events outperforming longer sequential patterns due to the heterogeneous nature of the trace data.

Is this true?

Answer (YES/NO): NO